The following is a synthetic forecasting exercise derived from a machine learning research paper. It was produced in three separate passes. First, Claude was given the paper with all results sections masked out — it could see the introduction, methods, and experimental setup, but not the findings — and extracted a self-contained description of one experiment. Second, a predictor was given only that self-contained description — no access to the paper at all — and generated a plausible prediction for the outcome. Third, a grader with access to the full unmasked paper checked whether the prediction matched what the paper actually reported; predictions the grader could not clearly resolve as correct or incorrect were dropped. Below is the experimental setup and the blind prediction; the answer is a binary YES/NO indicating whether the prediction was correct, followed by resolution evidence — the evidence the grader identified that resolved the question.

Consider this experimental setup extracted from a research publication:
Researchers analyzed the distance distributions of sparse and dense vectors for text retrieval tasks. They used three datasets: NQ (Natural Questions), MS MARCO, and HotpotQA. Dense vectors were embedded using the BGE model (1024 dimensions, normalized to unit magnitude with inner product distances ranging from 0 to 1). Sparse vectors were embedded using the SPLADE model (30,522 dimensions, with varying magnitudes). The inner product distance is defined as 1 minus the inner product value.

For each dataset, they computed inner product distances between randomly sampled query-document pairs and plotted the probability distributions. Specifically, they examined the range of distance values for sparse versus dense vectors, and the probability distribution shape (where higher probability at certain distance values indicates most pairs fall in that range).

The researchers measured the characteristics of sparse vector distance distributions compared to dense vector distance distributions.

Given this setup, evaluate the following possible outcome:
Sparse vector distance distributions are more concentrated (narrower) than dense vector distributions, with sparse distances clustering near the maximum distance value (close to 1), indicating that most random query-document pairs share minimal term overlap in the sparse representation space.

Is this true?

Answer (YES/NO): NO